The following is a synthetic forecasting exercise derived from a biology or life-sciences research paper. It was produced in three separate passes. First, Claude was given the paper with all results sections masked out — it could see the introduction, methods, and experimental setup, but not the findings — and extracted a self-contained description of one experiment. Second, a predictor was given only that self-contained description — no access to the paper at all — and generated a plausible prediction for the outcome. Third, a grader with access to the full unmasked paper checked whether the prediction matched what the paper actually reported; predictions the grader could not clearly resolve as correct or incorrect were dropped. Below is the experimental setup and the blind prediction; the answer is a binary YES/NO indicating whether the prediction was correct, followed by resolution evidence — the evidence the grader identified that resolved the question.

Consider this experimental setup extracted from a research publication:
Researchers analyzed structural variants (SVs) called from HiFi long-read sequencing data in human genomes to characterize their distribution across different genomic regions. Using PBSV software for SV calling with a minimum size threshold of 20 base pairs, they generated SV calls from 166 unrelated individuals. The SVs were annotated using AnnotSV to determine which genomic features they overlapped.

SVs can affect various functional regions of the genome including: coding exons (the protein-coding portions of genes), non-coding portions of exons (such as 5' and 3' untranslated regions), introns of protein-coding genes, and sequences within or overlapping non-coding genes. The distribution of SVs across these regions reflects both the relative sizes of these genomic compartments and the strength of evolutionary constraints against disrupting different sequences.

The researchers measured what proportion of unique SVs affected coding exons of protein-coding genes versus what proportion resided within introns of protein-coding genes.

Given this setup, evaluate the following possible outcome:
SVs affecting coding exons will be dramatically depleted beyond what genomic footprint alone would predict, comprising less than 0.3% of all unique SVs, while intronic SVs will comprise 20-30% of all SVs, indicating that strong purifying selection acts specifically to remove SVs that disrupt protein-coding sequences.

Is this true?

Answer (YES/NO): NO